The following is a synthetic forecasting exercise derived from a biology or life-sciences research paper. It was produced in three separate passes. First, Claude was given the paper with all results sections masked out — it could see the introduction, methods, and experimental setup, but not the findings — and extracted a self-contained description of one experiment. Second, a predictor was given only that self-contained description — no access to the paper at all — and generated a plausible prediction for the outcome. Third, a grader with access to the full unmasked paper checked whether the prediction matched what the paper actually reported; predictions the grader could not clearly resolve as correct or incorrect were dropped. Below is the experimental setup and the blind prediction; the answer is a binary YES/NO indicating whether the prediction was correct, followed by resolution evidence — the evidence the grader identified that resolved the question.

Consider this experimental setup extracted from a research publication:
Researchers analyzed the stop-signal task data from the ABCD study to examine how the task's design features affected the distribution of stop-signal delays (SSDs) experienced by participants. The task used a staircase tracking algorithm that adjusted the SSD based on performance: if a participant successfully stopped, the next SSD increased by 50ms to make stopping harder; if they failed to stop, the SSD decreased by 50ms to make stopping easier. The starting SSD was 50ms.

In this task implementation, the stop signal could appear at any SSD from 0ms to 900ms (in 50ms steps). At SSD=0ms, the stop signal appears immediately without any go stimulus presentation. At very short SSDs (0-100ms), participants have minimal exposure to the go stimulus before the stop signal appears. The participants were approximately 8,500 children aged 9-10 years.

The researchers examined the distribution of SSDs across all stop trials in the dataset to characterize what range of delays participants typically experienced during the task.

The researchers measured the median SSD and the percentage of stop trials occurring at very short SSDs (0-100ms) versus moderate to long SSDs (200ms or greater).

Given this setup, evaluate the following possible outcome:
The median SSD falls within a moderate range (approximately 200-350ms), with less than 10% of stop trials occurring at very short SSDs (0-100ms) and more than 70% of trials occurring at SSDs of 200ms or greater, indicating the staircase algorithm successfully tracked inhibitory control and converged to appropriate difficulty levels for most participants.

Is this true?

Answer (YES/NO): NO